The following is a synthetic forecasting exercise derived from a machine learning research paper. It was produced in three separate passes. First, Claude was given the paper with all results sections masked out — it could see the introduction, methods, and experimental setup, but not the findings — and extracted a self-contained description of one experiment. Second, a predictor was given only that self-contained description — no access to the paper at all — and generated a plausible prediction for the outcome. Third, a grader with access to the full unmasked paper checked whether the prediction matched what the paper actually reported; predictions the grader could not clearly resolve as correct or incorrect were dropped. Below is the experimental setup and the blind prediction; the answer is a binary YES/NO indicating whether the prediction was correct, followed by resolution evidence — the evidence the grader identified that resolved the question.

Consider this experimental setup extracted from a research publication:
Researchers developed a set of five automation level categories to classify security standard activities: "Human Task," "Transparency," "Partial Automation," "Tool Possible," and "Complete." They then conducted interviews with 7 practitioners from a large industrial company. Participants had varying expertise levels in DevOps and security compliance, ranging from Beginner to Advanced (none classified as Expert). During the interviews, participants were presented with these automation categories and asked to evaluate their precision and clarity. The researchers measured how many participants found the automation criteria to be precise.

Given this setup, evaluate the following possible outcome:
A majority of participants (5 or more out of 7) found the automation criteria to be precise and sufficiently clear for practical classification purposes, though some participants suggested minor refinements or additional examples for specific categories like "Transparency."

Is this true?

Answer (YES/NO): YES